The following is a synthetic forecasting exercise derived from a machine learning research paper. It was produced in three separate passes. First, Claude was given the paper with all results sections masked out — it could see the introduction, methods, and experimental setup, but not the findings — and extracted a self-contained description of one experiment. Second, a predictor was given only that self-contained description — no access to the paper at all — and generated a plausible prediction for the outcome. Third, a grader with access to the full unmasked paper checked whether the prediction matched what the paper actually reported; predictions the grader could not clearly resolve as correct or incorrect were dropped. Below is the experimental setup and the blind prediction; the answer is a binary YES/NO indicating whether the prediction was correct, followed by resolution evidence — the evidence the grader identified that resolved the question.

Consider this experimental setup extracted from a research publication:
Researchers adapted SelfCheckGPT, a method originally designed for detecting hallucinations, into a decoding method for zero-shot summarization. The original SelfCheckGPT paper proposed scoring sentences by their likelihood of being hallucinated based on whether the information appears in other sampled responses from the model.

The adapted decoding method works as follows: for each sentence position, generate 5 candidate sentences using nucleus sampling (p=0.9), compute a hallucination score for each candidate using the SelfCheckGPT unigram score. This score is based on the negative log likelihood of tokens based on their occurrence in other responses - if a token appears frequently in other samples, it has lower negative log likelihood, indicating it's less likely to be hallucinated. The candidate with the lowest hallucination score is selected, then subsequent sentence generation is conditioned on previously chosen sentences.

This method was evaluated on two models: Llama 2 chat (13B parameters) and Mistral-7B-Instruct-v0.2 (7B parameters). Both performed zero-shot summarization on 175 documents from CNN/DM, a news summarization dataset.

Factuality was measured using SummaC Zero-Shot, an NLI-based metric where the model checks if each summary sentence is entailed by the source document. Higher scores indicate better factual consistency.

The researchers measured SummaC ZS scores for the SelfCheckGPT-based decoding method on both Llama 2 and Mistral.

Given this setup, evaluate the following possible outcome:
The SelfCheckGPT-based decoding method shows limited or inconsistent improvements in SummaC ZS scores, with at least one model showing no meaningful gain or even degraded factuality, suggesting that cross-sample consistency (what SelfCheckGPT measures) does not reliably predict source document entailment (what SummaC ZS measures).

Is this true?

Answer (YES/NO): YES